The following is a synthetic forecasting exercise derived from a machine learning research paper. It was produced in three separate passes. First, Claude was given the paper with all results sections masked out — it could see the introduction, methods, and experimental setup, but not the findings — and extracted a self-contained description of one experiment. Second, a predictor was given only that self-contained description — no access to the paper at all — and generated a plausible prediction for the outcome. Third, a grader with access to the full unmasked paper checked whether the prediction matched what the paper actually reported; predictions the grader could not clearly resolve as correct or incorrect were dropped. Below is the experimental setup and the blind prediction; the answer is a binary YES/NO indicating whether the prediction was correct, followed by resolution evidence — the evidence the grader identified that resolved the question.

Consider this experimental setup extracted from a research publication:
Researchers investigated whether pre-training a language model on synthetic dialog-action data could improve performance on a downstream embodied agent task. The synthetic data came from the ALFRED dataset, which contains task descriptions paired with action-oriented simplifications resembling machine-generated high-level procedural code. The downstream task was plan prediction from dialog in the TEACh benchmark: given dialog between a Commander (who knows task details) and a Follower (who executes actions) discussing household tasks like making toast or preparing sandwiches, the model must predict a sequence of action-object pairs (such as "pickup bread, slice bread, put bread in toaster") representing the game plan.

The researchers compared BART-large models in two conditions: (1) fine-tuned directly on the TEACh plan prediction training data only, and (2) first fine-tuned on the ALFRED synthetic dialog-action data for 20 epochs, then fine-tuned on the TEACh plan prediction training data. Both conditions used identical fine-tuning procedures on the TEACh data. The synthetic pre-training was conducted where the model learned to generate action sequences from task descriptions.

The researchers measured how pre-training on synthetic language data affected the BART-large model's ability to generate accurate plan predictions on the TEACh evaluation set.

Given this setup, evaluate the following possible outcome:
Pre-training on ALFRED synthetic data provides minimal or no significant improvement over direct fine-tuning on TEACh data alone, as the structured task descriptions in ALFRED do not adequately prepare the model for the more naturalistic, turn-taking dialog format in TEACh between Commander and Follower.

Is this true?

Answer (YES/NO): YES